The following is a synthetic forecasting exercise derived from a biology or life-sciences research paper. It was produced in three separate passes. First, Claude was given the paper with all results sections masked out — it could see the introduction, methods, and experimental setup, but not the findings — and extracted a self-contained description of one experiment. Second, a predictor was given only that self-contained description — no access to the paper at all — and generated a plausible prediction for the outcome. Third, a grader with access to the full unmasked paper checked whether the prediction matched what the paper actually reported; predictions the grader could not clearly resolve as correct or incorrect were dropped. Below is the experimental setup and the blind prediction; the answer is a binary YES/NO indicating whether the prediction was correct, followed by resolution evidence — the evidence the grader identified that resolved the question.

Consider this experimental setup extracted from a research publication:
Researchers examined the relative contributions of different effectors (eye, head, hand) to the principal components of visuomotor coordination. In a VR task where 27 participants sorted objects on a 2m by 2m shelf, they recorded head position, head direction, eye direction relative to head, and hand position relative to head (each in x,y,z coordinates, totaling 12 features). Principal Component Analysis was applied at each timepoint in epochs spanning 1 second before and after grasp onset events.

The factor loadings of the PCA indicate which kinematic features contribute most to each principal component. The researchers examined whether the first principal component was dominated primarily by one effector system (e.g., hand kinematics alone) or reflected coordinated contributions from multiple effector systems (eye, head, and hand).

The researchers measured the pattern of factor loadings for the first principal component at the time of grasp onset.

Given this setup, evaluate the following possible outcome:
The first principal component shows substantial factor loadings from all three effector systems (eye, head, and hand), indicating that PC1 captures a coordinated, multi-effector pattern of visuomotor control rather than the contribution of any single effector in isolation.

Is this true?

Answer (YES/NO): YES